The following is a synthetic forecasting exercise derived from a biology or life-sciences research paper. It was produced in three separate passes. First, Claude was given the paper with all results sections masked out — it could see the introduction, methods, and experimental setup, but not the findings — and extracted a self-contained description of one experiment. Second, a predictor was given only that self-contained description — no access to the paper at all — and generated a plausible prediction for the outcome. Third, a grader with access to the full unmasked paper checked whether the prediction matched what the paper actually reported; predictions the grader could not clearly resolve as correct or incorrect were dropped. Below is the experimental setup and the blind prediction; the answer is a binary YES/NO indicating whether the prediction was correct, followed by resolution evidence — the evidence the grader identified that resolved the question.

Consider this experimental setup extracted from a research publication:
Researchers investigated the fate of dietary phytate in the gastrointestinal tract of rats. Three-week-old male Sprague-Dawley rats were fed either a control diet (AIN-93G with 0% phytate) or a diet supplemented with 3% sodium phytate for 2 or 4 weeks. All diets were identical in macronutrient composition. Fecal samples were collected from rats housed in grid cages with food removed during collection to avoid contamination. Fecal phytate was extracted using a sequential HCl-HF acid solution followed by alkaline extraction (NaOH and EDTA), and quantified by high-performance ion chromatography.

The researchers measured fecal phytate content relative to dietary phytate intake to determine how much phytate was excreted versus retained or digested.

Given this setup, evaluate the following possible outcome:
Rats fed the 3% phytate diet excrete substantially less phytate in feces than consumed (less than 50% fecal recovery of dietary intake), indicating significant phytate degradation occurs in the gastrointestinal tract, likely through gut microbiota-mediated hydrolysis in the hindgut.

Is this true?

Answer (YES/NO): YES